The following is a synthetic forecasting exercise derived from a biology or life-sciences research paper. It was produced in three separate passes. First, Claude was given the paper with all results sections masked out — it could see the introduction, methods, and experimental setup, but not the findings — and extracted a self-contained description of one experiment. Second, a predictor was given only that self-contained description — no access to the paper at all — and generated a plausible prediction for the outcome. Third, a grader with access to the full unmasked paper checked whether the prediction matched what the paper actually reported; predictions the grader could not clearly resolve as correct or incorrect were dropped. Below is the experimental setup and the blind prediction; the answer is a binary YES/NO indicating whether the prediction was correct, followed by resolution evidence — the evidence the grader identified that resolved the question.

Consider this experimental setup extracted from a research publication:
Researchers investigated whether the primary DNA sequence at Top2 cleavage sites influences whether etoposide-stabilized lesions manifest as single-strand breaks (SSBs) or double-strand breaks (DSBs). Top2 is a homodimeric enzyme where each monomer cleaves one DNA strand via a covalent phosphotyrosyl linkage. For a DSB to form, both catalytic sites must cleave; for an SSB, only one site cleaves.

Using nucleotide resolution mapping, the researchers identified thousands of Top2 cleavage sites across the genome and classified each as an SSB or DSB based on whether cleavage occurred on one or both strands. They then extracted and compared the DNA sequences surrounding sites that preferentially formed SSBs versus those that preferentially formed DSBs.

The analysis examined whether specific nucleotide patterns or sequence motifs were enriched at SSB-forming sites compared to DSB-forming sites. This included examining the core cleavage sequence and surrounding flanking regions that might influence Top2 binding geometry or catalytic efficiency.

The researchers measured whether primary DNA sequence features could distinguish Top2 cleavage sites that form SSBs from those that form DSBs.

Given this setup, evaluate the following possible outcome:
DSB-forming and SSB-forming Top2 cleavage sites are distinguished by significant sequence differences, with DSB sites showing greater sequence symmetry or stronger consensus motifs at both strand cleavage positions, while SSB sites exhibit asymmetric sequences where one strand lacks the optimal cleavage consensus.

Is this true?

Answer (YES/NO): YES